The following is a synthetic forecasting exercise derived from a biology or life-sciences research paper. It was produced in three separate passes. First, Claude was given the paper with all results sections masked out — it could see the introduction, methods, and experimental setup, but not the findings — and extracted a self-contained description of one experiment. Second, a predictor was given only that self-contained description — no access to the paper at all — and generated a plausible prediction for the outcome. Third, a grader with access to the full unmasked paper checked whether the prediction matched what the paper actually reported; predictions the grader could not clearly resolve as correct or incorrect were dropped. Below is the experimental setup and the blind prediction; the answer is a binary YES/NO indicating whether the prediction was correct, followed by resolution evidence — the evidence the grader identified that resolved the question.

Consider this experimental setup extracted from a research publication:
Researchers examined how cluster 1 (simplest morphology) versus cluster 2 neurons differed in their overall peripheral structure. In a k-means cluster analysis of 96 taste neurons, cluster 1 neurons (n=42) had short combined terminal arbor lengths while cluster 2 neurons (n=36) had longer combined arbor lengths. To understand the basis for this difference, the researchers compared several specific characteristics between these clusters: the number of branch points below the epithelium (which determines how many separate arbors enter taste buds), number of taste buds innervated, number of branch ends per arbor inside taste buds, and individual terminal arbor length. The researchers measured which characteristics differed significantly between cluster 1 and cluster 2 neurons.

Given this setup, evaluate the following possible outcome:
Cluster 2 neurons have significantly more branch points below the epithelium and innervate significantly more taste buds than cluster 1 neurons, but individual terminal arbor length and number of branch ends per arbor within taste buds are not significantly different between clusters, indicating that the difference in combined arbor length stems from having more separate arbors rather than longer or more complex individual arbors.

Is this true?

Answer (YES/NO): YES